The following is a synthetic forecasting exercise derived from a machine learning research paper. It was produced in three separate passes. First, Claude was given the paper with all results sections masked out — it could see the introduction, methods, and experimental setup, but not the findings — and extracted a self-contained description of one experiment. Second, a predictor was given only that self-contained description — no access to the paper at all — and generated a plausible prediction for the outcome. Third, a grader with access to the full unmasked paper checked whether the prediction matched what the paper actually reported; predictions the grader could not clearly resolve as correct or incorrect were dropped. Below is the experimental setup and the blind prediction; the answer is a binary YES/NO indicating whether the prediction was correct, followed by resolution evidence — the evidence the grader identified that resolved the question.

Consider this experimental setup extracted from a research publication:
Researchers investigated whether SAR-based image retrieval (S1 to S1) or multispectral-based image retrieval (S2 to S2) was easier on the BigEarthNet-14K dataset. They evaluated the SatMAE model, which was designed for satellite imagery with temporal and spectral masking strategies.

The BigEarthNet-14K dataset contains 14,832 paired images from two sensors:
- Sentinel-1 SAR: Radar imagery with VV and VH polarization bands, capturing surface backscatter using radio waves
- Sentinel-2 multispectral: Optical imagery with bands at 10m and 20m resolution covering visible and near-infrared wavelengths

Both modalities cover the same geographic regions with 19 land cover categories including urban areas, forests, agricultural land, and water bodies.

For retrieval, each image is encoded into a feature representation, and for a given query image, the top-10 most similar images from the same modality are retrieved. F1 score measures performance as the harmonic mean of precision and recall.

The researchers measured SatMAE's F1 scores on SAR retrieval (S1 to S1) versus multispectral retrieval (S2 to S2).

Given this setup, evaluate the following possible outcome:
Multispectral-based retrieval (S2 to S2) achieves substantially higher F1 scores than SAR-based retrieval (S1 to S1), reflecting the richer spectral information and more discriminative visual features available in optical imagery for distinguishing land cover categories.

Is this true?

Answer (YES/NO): YES